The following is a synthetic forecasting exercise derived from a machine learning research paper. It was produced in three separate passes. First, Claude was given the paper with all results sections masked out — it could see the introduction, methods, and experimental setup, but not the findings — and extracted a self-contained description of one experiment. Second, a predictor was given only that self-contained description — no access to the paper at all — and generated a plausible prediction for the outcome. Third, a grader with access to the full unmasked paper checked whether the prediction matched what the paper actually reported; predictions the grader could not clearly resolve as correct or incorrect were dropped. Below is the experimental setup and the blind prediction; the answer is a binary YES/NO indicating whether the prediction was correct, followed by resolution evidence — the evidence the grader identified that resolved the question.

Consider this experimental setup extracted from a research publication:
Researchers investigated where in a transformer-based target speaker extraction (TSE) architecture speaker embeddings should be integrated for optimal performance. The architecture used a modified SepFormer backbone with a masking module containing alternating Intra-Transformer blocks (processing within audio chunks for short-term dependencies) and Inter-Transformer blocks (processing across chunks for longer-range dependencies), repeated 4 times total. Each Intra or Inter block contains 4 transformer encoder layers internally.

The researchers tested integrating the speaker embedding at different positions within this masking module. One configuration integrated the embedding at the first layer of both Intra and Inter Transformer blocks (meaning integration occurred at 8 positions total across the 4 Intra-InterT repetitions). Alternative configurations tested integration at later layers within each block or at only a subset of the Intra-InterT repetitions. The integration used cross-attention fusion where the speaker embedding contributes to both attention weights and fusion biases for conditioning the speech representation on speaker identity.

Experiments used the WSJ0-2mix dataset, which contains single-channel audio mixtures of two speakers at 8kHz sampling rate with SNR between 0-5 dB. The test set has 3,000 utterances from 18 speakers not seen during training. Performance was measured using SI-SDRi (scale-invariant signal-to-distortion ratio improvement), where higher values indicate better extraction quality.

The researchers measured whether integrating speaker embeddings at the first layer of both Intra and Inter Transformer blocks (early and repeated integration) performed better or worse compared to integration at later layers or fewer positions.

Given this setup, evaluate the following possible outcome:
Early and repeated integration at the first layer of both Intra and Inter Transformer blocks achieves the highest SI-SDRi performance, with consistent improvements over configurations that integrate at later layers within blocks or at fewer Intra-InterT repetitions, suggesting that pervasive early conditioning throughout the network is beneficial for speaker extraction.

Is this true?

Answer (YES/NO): YES